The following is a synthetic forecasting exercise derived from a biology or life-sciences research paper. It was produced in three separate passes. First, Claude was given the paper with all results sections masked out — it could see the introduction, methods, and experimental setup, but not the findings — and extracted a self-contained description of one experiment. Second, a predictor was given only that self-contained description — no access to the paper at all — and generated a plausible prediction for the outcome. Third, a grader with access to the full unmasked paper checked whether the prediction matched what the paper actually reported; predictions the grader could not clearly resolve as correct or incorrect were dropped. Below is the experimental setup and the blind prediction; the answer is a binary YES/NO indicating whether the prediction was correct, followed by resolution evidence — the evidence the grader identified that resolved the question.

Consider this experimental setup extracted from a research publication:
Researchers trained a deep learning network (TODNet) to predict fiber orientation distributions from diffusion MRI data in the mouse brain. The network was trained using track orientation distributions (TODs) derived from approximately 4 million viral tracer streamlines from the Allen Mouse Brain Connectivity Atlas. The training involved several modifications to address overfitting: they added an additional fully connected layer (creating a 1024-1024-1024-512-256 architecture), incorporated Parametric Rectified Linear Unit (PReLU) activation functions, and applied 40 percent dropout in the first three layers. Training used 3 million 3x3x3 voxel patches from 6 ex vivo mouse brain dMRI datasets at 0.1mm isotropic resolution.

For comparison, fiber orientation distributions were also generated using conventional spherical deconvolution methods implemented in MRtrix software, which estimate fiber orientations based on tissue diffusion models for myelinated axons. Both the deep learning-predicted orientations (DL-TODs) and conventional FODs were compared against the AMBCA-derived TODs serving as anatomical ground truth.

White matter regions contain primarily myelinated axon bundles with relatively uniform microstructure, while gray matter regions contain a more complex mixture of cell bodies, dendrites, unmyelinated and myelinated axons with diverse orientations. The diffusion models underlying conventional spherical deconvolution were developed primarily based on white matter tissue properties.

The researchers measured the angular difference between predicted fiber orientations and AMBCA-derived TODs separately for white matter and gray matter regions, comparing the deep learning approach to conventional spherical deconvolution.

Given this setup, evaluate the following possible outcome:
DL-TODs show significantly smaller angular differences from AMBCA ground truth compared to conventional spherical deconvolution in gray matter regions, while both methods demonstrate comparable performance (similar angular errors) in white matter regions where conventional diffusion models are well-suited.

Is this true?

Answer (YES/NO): NO